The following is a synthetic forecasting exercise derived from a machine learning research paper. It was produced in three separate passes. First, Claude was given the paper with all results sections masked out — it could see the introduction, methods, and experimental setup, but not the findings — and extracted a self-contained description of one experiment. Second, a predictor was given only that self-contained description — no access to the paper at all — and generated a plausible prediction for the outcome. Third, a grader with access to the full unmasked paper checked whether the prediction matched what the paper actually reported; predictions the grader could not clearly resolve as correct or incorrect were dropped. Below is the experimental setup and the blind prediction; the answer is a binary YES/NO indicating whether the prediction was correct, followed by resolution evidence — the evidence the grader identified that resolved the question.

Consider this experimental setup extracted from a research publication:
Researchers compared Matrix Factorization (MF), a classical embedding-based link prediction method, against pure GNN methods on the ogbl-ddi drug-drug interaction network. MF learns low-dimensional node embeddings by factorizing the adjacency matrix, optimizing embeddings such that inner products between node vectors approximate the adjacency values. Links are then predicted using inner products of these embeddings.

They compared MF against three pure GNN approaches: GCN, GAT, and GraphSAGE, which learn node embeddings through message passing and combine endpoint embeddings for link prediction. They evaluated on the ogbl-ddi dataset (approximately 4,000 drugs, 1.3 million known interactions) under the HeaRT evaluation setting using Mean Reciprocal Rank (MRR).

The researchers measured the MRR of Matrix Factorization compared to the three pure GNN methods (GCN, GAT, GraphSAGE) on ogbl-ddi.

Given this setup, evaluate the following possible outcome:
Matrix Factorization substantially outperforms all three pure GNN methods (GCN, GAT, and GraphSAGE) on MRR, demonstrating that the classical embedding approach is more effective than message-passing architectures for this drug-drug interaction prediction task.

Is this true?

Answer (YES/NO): NO